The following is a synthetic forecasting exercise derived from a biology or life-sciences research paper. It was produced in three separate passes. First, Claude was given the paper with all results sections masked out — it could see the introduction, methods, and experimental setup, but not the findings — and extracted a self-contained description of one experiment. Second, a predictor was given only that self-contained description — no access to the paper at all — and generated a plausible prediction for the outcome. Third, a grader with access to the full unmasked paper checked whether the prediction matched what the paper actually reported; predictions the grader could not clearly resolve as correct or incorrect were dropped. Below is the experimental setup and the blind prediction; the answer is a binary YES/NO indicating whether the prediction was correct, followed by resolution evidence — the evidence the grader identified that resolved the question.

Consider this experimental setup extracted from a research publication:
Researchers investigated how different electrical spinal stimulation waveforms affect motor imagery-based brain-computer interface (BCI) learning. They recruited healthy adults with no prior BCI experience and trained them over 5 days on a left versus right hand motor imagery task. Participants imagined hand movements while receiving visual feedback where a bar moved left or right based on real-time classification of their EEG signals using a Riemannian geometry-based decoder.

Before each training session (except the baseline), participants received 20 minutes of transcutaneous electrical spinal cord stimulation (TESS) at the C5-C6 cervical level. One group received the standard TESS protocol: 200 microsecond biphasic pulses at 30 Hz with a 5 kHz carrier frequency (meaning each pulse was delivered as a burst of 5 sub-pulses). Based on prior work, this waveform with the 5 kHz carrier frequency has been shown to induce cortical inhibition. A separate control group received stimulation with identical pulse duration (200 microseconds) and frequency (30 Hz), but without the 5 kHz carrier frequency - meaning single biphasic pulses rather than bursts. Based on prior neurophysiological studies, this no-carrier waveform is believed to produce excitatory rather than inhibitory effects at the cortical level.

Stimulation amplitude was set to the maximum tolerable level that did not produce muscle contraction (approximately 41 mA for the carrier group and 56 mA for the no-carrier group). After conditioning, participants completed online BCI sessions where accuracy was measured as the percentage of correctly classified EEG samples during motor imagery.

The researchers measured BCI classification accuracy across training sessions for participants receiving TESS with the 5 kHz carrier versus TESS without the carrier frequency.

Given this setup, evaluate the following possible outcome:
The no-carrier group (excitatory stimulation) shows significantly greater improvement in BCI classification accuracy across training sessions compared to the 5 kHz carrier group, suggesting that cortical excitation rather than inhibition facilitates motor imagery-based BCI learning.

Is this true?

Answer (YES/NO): NO